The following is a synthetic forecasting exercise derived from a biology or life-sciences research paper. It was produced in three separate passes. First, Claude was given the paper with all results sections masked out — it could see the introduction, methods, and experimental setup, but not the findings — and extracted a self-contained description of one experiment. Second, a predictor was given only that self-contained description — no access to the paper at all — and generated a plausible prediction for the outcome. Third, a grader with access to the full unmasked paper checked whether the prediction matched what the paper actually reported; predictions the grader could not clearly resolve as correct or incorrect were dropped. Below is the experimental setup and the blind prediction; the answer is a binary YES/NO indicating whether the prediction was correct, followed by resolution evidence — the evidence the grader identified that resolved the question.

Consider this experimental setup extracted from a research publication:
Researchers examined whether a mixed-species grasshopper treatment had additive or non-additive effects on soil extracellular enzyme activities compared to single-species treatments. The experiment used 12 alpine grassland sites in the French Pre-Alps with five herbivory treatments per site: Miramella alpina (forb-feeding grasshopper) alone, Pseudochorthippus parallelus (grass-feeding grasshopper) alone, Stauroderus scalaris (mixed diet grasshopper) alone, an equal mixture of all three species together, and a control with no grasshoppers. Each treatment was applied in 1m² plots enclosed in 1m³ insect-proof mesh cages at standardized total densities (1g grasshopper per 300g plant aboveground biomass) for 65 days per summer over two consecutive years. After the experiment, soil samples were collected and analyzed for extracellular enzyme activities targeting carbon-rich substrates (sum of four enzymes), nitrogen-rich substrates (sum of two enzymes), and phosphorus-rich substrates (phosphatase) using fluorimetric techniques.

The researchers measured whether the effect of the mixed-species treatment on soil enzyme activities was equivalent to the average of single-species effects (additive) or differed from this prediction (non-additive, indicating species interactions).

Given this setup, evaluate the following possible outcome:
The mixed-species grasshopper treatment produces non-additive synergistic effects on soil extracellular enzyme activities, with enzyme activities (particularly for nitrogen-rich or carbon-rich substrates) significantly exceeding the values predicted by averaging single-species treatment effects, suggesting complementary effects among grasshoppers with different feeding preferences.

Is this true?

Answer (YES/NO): NO